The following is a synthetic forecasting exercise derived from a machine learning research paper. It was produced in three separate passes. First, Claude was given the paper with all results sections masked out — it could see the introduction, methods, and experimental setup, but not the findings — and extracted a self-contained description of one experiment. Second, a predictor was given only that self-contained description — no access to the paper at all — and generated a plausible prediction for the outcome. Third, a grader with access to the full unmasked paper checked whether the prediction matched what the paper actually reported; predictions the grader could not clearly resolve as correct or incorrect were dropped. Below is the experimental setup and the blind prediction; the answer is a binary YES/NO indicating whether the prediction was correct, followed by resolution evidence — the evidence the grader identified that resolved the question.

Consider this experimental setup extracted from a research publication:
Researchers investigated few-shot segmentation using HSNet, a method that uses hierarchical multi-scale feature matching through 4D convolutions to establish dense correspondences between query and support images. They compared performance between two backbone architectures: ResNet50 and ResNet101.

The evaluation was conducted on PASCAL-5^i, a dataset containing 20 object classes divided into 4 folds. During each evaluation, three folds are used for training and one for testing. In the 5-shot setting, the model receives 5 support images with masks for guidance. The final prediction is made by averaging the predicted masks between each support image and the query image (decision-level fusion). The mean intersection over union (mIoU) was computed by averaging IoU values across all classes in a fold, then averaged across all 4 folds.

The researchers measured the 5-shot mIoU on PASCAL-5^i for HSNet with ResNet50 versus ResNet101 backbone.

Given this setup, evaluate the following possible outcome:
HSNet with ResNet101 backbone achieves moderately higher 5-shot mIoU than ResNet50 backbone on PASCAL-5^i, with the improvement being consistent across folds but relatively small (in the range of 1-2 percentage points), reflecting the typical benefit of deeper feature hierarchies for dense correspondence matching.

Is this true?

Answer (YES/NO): NO